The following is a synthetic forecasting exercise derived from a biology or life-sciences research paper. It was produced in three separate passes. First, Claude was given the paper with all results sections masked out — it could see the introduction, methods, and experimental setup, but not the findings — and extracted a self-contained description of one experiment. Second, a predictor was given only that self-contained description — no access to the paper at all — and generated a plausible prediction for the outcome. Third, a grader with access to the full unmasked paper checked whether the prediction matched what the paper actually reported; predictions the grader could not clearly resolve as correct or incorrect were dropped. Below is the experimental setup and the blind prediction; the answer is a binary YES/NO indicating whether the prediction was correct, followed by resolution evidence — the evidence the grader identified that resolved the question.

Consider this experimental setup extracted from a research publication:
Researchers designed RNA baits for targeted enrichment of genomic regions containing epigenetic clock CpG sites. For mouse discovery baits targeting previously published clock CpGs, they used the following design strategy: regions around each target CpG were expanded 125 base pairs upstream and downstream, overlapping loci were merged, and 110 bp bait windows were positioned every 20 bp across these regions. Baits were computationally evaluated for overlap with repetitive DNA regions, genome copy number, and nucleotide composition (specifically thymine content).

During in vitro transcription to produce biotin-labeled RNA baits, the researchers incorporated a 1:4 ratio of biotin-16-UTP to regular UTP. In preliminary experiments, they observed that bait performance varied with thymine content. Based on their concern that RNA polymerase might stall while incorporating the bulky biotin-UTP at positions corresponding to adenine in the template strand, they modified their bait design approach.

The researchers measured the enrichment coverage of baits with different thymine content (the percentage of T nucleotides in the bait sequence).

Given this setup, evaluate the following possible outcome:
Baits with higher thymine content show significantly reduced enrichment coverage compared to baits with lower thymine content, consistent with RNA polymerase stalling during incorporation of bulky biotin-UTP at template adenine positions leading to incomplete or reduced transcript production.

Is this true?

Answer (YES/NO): NO